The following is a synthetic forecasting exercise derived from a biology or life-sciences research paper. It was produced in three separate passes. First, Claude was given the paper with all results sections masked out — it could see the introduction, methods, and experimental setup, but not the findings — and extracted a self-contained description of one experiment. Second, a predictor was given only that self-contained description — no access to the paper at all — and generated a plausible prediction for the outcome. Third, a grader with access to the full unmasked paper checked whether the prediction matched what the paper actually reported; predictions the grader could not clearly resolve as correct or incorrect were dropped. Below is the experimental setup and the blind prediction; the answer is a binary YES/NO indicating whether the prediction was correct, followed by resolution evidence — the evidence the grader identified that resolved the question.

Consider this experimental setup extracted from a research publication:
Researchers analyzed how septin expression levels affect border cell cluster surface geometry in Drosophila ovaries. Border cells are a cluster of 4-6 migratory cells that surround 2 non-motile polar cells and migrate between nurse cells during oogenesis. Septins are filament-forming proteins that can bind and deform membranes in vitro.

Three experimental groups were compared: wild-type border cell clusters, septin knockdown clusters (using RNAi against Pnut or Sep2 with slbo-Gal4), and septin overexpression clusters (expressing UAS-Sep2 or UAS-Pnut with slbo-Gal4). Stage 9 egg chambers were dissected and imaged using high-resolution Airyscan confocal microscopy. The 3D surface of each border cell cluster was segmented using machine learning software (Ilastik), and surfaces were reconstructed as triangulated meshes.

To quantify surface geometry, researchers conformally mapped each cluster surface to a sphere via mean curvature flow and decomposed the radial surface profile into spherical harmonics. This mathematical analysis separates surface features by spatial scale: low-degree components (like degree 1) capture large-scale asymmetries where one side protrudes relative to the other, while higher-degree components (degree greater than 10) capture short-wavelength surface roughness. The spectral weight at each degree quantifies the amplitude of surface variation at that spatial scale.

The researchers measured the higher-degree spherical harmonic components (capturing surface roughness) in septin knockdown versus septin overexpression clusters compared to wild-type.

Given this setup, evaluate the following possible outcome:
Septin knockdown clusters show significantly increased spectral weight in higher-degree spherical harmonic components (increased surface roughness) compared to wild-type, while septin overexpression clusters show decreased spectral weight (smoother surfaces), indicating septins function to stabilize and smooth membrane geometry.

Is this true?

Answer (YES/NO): NO